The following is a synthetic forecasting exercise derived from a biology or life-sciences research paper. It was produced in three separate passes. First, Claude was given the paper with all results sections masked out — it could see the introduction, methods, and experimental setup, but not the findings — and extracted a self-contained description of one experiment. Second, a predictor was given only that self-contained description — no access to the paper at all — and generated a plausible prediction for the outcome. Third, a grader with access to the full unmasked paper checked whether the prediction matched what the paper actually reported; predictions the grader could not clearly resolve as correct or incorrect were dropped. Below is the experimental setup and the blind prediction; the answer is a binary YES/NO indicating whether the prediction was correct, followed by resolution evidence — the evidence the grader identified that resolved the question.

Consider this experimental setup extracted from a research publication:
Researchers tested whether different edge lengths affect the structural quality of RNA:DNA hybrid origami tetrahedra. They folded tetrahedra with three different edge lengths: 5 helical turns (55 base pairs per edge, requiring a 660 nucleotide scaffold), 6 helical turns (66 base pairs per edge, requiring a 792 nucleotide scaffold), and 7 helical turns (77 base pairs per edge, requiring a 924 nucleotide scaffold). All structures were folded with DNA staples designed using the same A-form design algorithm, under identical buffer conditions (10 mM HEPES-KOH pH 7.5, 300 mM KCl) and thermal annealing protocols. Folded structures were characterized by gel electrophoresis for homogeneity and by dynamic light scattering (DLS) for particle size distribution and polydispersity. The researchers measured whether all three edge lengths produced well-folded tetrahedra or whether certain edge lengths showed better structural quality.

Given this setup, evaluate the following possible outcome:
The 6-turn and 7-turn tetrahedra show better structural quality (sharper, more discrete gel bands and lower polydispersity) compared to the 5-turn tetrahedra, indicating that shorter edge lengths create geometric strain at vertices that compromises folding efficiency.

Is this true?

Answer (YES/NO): NO